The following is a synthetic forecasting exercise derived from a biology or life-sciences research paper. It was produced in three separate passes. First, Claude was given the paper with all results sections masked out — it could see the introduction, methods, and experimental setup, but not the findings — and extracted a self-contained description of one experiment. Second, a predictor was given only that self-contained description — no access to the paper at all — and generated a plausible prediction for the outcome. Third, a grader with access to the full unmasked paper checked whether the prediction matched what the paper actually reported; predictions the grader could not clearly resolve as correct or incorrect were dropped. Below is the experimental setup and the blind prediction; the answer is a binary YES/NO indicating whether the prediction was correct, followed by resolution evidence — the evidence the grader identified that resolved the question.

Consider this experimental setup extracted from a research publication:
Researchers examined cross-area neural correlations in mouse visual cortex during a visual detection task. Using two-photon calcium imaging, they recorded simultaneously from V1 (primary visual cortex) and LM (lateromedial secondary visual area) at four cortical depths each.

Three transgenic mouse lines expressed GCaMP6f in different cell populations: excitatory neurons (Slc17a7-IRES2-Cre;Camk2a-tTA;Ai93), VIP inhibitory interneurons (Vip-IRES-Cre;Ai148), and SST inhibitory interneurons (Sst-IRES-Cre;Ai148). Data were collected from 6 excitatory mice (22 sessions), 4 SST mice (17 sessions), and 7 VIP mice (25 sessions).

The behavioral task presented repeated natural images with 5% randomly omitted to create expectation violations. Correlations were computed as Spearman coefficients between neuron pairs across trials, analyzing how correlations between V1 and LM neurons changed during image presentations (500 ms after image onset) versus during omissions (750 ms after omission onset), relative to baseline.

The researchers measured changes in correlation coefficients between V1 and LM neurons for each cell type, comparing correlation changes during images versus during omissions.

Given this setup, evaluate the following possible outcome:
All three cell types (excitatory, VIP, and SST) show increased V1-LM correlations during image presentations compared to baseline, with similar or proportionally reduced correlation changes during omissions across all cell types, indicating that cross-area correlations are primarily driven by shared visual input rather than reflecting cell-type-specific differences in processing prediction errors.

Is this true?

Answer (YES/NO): NO